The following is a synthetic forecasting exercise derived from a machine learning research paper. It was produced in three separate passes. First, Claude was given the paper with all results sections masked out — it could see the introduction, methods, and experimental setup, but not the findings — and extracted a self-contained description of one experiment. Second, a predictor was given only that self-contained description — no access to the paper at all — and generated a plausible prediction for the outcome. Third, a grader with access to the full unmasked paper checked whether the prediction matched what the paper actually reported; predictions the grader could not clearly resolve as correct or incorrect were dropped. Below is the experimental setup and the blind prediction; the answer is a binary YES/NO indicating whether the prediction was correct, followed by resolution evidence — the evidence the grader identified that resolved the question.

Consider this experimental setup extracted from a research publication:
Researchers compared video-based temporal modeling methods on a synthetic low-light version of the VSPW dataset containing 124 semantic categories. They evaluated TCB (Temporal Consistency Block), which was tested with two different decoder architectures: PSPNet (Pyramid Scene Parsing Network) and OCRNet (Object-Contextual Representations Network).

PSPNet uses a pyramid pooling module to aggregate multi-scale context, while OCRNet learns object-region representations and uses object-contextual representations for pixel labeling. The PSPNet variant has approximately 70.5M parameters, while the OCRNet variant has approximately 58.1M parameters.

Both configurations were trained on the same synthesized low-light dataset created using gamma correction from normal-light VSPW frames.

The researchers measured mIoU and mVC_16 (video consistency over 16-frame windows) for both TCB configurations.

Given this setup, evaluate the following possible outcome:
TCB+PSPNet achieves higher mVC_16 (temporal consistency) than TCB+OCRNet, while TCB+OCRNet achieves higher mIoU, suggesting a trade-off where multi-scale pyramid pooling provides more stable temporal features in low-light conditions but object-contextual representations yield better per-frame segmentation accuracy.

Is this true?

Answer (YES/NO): NO